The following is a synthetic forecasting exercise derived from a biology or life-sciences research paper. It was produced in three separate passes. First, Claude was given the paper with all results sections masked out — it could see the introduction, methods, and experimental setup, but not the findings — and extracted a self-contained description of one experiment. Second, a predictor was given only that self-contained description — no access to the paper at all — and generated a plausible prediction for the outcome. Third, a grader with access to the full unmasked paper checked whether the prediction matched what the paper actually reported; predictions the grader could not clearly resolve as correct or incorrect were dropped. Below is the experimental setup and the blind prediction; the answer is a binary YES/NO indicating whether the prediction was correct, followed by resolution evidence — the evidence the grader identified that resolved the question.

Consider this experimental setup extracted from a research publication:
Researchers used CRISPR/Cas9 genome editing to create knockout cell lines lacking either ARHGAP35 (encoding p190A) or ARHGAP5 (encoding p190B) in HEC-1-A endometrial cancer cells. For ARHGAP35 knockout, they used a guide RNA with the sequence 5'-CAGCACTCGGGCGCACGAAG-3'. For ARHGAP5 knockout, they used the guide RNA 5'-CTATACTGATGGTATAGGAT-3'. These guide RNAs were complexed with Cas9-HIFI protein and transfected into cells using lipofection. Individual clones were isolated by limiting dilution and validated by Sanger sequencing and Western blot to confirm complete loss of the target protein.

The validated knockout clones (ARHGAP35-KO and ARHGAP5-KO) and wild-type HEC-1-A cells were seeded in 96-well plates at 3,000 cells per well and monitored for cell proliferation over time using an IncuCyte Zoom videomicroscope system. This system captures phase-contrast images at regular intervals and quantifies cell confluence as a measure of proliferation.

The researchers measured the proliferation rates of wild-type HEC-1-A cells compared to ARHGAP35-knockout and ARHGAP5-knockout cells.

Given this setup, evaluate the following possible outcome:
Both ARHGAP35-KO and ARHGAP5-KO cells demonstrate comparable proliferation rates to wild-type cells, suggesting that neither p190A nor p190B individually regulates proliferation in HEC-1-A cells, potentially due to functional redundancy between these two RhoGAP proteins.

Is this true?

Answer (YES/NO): NO